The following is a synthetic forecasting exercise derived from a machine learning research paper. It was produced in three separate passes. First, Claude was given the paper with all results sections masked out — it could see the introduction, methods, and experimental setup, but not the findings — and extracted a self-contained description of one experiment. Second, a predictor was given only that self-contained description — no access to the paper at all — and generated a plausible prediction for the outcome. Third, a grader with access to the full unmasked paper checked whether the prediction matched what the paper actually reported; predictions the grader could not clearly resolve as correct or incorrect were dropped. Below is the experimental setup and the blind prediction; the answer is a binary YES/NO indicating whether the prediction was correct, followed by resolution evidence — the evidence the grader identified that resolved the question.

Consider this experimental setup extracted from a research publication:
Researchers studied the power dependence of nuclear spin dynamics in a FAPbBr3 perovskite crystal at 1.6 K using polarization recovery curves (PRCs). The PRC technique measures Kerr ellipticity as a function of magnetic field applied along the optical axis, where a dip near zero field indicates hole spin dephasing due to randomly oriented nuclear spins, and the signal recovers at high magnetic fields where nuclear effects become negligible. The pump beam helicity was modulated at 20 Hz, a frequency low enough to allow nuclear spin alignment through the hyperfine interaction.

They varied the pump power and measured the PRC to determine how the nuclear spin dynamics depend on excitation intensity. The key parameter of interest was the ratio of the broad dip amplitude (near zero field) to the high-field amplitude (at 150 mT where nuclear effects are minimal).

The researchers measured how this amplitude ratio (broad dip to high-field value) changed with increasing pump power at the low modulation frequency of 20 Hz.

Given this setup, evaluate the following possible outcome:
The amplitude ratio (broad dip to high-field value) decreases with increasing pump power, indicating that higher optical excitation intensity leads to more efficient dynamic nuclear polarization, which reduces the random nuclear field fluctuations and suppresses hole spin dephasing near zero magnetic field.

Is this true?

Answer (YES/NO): YES